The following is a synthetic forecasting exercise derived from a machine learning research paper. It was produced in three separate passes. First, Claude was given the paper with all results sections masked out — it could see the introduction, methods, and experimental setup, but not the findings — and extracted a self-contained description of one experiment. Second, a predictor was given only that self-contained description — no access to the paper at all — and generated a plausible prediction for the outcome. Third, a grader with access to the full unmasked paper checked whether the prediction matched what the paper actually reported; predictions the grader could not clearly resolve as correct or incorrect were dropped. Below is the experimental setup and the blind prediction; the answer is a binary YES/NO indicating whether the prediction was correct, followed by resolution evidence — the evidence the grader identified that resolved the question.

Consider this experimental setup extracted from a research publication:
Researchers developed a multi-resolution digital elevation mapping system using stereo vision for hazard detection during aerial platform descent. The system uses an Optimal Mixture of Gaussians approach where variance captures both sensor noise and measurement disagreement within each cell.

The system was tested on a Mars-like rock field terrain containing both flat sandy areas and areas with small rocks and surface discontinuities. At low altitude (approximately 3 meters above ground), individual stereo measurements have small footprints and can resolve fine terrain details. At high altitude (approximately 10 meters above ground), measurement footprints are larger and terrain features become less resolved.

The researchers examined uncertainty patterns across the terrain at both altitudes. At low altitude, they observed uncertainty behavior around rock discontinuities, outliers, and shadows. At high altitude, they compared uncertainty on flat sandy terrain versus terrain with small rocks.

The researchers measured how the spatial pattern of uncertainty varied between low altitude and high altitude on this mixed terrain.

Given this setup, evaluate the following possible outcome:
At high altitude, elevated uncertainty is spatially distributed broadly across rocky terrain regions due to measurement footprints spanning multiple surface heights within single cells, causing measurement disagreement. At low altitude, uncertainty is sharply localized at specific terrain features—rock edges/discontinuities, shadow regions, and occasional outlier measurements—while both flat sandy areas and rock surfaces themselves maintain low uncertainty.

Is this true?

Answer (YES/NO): NO